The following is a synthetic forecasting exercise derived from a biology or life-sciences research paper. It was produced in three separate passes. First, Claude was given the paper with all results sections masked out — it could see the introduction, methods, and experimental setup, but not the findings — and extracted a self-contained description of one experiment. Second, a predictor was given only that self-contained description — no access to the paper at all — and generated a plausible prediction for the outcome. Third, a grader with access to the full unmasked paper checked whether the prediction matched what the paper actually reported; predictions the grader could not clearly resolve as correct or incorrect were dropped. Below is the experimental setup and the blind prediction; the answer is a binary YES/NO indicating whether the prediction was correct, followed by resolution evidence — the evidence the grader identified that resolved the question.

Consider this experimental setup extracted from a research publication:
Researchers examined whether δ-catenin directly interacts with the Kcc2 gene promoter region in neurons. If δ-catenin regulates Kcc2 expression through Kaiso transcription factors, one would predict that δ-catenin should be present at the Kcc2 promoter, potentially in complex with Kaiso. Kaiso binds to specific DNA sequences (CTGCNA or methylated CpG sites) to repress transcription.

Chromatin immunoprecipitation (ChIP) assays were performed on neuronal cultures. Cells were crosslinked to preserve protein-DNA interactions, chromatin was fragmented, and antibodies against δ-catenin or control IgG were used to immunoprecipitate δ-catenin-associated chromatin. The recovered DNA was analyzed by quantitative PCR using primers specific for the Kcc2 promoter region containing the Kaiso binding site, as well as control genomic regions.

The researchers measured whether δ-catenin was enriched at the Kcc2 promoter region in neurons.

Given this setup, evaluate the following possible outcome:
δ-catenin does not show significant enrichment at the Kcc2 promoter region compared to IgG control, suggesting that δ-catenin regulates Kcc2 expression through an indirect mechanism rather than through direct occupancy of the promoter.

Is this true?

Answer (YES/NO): NO